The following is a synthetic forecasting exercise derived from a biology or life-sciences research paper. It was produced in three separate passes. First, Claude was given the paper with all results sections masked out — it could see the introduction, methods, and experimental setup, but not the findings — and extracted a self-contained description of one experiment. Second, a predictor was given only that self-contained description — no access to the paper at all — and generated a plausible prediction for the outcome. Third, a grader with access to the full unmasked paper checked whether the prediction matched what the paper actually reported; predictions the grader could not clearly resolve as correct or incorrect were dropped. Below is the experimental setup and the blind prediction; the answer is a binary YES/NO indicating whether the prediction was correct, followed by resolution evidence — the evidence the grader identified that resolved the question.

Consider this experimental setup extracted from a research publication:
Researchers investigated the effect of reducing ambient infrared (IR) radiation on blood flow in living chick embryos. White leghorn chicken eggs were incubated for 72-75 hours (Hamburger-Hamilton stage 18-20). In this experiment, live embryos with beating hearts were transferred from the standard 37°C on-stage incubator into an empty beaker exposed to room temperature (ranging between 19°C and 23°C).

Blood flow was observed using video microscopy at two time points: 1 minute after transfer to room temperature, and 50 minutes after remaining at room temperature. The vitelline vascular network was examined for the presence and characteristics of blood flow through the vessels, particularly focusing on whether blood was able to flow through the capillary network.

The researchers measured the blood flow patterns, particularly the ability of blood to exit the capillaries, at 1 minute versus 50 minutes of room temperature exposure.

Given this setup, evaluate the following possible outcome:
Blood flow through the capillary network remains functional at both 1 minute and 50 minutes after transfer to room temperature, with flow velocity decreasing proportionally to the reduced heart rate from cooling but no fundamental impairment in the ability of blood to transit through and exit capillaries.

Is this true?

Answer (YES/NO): NO